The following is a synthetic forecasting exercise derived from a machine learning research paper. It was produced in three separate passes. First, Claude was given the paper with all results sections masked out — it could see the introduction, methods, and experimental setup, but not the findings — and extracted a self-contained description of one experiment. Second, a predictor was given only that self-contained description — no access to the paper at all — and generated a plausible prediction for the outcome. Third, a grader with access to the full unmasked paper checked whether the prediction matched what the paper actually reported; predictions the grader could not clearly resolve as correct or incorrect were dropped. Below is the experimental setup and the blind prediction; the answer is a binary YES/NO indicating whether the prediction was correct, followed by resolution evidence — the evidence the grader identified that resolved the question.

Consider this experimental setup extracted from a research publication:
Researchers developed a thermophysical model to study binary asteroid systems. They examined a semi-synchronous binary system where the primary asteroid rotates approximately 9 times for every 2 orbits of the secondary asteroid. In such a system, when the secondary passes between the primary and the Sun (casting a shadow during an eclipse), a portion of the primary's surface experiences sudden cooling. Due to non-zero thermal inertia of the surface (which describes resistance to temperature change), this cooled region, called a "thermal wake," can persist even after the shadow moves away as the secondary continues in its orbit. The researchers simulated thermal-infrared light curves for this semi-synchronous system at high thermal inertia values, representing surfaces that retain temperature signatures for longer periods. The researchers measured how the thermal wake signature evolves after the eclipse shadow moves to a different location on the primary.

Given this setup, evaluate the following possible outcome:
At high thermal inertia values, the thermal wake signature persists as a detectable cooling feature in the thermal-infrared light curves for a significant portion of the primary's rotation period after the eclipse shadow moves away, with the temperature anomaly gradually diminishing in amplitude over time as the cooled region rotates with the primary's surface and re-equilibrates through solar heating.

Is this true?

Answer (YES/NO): YES